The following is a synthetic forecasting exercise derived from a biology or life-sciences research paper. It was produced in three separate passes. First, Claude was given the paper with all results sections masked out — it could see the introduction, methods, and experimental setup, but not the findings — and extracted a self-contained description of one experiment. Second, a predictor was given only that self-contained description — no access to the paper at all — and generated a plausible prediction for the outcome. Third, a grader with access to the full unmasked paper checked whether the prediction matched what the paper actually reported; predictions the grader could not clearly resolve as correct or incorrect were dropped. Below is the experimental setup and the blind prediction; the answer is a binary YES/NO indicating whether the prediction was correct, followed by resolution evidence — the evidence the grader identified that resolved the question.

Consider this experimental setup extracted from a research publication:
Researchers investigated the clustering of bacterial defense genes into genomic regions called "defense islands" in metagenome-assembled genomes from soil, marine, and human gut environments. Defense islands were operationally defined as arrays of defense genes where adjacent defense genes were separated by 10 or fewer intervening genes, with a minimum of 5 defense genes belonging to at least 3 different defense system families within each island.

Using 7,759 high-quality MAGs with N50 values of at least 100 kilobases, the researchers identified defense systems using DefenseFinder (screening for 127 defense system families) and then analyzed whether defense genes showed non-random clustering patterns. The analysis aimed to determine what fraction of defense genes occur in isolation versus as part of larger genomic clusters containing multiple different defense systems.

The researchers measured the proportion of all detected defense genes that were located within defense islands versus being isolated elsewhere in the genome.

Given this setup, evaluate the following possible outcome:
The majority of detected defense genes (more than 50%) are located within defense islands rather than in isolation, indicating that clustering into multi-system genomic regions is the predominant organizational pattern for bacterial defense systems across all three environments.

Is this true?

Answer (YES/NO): NO